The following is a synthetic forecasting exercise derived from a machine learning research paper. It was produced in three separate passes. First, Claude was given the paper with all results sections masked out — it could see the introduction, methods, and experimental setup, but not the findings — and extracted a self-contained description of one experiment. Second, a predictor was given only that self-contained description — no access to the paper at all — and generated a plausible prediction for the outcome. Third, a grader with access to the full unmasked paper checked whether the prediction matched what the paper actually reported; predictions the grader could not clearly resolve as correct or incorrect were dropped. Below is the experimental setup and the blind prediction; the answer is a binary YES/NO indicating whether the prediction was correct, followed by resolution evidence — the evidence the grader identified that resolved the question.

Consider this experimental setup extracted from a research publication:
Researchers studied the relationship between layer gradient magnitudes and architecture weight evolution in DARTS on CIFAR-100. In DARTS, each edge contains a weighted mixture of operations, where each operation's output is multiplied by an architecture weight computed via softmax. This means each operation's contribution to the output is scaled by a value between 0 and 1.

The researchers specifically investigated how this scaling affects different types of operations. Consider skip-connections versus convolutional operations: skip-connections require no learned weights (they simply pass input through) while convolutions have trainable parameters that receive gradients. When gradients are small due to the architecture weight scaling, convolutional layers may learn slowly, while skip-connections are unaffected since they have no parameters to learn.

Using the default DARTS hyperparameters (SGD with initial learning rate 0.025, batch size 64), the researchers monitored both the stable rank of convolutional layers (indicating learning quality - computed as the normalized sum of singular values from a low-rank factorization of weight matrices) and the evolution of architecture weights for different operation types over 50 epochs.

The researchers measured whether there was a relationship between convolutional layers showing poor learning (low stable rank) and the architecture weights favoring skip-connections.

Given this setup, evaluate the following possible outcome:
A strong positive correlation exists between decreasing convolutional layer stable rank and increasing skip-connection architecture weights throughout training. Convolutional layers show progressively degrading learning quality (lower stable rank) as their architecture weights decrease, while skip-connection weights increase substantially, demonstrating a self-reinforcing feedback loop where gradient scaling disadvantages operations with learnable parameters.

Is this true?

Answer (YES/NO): NO